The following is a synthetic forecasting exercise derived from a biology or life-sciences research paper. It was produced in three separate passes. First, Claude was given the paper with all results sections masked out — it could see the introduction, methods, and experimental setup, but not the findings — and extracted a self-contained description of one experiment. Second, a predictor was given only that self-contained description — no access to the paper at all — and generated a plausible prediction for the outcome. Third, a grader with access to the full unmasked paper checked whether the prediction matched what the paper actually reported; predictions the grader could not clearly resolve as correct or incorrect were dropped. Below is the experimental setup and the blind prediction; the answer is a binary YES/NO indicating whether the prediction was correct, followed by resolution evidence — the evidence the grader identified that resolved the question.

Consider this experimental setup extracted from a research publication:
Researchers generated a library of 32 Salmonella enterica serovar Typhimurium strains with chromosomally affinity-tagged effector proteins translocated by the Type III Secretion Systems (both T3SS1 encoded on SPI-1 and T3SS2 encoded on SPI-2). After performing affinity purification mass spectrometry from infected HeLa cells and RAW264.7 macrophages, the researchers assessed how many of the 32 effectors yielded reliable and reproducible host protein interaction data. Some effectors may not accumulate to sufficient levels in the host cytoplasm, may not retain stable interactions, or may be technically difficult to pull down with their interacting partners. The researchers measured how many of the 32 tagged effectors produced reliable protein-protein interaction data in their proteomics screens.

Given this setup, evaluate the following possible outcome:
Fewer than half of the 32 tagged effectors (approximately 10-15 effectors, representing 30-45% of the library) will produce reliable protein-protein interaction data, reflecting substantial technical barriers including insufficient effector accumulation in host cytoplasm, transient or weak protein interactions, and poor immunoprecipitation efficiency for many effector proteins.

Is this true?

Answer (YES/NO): NO